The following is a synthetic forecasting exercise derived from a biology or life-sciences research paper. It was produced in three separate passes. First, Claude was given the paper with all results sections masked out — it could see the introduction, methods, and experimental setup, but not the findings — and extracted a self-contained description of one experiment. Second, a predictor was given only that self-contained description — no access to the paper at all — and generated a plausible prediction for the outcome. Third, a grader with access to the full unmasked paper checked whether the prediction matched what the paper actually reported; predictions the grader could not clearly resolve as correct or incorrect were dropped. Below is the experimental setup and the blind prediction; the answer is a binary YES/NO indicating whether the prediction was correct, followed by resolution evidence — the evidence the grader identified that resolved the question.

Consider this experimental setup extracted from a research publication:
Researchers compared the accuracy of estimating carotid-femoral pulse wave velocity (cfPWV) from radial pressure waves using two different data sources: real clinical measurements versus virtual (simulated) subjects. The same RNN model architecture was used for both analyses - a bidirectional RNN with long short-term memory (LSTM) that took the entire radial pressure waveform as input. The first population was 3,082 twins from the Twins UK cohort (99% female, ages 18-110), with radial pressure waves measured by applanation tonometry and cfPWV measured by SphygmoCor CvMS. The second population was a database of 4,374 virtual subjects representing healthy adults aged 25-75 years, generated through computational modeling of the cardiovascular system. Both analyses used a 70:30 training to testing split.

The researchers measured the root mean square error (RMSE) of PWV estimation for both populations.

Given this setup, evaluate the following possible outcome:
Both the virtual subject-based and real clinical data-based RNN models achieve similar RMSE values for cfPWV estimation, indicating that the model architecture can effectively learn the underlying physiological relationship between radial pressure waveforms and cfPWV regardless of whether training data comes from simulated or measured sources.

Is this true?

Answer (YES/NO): NO